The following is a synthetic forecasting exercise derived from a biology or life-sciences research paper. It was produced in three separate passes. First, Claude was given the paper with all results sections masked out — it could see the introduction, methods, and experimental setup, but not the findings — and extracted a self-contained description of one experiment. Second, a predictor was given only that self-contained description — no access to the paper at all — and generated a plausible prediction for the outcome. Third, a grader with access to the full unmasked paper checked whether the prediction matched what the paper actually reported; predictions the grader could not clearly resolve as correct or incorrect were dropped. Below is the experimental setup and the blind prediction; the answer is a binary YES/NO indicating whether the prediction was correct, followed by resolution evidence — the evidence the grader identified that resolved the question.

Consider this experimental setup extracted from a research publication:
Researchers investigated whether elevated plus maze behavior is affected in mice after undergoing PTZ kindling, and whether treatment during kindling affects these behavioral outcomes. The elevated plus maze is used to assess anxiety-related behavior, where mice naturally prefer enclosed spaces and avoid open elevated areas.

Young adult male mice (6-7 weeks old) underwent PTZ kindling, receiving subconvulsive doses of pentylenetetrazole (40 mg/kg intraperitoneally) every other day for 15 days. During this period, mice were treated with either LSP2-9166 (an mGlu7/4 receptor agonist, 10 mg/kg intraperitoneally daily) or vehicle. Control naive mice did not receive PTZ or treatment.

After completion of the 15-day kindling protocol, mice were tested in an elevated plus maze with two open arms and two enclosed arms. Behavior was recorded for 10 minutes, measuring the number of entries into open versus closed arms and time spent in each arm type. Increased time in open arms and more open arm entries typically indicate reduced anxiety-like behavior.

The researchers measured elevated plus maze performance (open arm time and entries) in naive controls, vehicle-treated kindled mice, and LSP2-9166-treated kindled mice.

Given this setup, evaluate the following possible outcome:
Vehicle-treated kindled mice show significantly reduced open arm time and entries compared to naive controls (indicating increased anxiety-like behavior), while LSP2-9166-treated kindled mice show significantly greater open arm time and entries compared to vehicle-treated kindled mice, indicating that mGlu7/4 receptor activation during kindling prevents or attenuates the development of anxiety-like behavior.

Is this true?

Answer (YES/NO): NO